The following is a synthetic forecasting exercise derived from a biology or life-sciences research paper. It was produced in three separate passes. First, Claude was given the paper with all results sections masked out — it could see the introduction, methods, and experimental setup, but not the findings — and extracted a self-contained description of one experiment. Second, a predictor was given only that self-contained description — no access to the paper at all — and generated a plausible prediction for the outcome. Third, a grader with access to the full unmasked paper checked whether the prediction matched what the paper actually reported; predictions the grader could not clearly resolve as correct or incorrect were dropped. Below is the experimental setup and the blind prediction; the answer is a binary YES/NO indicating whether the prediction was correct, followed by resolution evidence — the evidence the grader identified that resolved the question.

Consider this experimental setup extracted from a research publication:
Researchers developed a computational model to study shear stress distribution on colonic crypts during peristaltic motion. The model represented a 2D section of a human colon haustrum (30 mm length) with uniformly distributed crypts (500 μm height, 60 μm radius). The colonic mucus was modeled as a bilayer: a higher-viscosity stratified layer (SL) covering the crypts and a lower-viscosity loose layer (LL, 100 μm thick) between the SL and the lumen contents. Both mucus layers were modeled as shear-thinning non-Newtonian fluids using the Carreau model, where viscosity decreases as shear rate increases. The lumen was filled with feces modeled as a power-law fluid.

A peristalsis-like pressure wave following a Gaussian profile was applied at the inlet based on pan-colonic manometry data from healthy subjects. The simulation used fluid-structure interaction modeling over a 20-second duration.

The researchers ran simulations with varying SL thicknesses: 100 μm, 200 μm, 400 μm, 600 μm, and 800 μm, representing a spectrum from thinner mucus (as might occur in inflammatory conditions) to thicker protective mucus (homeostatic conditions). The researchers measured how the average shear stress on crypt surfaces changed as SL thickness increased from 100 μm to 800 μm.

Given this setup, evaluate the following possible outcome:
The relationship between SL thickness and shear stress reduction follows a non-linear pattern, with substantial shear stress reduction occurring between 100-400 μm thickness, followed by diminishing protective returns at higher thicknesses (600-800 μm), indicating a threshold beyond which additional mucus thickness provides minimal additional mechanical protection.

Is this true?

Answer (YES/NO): NO